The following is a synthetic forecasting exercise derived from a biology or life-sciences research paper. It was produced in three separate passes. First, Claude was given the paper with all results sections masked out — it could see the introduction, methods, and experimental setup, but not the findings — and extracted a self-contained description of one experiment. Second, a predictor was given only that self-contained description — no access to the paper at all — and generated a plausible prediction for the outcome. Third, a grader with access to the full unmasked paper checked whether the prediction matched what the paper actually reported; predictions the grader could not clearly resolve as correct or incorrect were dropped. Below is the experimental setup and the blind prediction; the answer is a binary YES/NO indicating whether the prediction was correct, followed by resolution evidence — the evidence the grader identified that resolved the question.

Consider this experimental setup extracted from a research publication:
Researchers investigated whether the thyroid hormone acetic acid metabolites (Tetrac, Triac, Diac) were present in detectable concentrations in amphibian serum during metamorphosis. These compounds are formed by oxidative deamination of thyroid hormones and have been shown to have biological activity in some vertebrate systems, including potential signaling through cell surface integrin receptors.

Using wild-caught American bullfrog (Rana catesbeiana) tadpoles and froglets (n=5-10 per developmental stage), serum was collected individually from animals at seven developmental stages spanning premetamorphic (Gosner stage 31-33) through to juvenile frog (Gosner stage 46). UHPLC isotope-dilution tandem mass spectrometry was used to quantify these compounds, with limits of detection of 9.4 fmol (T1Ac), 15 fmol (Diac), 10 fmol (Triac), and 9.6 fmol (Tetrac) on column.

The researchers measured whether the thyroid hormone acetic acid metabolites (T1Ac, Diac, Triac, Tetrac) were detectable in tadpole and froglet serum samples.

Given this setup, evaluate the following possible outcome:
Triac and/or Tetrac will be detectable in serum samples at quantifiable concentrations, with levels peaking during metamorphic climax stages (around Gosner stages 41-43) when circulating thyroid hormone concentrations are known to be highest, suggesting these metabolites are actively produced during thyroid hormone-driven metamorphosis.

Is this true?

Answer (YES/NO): NO